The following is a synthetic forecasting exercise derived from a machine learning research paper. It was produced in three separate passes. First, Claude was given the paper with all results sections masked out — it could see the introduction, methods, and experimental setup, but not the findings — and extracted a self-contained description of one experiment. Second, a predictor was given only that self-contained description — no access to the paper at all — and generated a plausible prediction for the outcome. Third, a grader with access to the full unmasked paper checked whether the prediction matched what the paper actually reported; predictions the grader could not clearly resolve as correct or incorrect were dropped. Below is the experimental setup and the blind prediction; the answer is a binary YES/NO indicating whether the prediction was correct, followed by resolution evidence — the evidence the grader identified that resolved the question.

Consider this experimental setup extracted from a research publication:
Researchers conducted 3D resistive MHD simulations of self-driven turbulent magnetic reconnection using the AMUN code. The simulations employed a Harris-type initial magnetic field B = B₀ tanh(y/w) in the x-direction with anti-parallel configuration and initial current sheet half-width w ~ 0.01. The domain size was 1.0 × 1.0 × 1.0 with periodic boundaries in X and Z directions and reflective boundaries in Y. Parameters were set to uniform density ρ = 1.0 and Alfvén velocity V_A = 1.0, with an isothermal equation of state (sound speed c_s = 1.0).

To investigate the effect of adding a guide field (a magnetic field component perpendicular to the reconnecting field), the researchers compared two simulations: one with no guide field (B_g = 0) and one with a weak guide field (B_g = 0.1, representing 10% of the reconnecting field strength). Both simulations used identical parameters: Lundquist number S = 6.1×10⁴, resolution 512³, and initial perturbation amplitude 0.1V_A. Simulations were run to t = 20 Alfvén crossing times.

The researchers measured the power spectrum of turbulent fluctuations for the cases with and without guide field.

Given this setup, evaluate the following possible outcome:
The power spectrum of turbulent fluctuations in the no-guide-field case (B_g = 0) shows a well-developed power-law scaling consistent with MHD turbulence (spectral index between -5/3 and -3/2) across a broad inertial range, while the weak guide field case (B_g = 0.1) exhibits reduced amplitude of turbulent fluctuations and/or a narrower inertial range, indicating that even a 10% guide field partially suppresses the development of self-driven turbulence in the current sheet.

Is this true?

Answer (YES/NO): NO